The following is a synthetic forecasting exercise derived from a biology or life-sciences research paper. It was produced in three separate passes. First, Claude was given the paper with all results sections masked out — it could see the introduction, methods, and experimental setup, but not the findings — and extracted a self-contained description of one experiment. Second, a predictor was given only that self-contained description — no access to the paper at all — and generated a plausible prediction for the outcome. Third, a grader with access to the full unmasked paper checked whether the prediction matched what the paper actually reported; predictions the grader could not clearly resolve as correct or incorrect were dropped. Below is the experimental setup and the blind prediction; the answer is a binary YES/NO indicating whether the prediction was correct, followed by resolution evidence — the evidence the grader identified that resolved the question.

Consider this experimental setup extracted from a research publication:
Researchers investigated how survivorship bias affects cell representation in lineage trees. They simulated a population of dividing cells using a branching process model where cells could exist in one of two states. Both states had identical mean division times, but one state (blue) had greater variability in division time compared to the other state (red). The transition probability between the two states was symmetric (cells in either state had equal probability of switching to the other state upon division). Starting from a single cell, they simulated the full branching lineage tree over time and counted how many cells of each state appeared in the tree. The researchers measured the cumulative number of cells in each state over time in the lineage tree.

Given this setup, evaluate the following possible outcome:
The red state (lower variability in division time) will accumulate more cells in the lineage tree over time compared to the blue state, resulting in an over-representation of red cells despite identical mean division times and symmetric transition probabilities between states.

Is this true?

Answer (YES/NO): NO